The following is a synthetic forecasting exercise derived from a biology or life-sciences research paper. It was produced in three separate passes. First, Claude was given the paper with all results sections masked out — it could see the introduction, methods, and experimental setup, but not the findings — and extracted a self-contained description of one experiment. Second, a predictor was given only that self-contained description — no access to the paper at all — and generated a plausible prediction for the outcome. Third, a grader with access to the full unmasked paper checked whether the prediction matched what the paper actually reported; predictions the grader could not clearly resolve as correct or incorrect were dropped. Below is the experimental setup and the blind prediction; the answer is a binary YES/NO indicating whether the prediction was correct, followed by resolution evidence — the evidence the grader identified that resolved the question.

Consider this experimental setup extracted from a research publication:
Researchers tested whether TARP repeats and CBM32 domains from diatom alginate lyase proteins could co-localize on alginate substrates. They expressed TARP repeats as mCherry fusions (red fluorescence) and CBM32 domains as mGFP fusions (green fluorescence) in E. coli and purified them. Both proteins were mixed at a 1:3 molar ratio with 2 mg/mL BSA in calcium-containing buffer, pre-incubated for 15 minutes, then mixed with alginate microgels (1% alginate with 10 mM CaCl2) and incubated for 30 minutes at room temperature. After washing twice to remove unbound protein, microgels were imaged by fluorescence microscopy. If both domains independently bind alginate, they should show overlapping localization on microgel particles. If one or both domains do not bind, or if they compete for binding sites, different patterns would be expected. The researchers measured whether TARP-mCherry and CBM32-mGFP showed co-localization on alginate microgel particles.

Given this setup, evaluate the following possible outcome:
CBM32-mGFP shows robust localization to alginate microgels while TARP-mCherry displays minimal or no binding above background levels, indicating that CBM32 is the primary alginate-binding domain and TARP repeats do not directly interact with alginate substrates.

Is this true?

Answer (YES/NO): NO